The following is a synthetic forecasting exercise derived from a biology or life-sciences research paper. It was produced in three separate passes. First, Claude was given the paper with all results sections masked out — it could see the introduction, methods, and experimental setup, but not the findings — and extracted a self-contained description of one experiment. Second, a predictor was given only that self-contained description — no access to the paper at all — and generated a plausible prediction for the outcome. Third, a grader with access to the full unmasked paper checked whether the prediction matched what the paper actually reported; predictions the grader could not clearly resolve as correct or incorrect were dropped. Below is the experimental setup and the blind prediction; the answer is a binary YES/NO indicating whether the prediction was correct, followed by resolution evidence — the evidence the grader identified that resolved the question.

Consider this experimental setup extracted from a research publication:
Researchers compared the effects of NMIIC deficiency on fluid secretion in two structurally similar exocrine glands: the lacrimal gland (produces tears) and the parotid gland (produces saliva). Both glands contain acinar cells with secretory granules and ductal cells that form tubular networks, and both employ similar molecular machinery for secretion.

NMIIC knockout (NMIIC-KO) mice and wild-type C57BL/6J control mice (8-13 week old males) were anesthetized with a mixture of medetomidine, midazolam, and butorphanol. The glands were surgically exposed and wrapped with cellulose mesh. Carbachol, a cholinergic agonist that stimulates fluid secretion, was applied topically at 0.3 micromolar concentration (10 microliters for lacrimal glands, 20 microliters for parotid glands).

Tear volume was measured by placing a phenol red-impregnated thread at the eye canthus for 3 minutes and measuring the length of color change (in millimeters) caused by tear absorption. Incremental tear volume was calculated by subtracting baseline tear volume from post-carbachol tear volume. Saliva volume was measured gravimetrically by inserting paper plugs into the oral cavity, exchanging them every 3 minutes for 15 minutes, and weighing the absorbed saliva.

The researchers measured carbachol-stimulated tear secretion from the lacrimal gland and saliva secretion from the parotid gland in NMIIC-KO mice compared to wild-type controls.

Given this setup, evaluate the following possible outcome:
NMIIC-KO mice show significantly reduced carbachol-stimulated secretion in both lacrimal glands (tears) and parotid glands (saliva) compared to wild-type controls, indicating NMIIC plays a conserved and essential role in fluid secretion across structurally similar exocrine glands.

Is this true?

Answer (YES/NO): NO